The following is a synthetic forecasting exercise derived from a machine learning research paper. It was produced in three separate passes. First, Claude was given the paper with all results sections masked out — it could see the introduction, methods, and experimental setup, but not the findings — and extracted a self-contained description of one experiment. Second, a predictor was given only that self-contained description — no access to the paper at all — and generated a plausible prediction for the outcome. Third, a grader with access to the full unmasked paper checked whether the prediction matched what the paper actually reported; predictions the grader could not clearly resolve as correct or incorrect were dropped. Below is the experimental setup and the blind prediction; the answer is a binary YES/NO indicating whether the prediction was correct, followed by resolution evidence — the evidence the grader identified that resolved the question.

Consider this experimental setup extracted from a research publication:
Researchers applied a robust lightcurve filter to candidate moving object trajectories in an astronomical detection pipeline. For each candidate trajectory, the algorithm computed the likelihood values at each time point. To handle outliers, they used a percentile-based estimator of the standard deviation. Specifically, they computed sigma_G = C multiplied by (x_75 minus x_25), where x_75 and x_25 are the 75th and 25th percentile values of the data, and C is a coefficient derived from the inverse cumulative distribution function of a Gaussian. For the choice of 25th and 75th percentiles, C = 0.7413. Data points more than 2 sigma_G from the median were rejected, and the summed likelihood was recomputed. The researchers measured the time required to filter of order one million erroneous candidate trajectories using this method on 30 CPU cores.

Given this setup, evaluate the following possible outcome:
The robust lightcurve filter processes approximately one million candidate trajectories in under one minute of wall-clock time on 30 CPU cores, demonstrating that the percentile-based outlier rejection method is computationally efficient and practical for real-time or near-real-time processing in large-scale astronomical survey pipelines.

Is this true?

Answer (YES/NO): NO